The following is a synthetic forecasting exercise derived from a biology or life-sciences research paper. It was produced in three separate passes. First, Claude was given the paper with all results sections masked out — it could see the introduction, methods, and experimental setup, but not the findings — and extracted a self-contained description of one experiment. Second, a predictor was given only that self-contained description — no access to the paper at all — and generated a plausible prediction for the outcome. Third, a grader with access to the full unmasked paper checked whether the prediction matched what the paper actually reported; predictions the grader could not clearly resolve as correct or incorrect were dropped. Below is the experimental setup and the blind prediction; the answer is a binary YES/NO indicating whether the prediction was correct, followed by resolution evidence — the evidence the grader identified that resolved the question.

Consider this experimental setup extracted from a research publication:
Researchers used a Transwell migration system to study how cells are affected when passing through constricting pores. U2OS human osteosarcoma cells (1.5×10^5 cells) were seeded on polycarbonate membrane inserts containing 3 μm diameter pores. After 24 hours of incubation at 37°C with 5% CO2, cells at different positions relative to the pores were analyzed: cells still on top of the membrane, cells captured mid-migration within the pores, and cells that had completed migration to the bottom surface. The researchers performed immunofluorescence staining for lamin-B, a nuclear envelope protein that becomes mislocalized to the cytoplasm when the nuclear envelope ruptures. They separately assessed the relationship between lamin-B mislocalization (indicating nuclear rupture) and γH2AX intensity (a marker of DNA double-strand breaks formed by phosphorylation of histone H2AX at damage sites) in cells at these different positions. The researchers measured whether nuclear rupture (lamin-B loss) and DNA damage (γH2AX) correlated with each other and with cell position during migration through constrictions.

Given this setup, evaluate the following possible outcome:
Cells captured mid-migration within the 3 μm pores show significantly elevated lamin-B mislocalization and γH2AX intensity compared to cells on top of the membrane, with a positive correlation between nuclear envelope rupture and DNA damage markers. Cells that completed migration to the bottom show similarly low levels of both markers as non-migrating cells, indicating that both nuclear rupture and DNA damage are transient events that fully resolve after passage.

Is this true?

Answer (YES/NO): NO